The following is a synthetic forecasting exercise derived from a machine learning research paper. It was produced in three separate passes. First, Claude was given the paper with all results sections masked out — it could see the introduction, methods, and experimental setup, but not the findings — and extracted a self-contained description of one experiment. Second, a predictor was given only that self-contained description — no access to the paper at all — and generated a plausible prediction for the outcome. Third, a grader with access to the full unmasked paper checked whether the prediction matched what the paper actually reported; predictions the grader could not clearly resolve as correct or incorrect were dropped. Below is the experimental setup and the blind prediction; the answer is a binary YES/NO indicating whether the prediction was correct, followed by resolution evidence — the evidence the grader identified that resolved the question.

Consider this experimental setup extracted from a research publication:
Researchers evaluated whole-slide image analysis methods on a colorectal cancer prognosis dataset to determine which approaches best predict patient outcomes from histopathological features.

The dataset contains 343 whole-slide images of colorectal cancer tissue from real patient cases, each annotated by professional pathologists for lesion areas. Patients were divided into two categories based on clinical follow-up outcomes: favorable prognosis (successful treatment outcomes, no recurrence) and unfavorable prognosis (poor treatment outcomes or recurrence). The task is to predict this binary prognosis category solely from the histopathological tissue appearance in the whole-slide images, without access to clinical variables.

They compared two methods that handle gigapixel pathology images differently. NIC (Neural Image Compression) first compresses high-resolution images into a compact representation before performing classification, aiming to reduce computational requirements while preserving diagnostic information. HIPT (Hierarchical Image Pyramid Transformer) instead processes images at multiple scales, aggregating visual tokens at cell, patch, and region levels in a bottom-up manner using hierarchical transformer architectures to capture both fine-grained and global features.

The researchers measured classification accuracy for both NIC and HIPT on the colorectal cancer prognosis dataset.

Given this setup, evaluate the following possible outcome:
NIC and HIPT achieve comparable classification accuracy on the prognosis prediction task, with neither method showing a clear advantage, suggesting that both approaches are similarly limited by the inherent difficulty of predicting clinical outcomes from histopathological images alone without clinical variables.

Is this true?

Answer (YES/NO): NO